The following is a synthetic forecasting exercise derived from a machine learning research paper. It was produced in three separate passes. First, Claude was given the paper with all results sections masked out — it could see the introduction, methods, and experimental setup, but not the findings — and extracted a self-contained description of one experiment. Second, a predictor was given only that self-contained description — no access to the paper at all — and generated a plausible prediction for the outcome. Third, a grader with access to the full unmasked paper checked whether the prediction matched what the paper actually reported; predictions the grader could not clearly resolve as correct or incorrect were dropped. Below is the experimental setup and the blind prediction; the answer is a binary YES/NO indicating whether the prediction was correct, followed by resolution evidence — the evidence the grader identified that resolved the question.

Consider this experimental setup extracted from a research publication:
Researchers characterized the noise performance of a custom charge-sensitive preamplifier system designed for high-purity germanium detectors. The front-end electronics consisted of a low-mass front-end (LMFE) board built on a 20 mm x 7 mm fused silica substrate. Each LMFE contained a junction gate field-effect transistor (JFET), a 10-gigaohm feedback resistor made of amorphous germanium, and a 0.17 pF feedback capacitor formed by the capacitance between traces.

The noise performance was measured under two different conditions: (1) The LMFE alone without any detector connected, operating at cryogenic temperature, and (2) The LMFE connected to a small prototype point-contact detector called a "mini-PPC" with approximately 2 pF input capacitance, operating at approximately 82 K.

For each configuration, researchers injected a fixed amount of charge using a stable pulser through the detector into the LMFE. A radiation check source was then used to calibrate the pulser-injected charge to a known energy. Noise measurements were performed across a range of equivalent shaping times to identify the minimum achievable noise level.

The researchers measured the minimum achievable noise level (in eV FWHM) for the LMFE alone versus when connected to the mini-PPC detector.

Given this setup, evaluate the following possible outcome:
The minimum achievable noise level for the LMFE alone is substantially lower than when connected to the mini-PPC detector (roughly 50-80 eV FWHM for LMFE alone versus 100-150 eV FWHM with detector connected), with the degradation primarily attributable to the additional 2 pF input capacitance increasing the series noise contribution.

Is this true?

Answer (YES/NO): NO